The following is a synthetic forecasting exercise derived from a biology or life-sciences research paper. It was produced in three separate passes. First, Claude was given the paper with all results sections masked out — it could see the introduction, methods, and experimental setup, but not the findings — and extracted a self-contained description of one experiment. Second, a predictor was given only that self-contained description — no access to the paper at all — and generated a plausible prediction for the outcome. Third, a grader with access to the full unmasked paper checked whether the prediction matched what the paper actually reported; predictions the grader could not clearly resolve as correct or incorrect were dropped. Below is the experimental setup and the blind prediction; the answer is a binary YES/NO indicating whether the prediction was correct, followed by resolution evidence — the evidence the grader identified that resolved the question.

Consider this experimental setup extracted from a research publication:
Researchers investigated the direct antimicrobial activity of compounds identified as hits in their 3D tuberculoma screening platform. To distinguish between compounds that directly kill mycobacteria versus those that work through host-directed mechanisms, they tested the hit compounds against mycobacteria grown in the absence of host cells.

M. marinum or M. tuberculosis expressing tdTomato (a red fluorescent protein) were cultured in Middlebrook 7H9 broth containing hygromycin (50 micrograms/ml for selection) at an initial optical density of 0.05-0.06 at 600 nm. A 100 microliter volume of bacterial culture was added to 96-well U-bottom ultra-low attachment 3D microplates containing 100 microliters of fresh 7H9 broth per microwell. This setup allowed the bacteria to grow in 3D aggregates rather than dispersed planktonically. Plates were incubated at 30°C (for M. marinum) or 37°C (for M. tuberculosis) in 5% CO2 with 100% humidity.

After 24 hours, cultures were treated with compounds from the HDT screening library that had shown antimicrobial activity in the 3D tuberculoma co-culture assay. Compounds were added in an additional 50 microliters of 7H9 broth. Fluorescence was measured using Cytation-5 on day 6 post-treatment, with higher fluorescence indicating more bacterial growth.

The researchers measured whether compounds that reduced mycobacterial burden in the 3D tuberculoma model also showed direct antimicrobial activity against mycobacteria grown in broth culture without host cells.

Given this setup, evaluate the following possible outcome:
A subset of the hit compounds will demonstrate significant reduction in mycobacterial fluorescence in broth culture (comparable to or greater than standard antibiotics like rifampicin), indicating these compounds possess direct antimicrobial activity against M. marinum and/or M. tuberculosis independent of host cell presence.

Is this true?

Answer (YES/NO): YES